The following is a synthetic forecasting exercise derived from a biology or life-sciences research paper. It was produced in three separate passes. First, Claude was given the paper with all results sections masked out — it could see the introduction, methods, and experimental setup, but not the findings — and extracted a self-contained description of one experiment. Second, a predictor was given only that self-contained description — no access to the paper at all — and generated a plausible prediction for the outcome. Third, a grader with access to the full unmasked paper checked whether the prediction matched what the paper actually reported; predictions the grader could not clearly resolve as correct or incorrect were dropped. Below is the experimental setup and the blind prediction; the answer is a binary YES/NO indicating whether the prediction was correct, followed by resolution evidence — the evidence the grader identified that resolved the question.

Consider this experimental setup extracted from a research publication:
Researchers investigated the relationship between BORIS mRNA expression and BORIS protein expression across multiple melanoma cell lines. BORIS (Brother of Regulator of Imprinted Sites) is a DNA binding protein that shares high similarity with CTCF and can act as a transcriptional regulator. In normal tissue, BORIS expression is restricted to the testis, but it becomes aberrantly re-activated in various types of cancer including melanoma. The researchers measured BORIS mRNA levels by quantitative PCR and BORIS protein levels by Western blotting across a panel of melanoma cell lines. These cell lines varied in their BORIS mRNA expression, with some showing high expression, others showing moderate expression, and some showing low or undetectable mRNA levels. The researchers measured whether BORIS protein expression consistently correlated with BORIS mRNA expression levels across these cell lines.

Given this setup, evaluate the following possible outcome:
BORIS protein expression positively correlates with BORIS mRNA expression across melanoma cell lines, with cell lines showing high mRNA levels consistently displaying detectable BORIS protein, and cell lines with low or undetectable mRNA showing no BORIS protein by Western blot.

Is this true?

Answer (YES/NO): NO